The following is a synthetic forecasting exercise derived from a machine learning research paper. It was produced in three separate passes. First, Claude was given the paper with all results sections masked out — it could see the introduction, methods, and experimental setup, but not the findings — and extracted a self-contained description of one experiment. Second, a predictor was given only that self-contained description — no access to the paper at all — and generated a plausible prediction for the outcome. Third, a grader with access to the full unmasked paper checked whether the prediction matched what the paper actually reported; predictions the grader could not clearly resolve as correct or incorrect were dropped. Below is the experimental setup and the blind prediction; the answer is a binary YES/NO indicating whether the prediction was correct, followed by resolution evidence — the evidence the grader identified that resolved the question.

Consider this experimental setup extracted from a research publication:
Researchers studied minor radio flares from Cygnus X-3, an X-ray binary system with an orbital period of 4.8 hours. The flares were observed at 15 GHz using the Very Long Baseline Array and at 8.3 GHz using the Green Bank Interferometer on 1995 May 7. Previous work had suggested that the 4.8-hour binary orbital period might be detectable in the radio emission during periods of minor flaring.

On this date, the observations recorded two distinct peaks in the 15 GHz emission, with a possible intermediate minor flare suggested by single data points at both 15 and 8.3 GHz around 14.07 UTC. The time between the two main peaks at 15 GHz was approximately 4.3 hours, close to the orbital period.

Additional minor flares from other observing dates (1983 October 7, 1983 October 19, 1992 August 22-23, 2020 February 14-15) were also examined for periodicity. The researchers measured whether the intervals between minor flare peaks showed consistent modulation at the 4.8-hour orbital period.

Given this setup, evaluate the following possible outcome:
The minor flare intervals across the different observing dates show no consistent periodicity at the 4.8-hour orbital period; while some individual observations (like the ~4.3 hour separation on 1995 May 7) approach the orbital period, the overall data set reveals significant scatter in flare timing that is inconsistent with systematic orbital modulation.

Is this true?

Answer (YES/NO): YES